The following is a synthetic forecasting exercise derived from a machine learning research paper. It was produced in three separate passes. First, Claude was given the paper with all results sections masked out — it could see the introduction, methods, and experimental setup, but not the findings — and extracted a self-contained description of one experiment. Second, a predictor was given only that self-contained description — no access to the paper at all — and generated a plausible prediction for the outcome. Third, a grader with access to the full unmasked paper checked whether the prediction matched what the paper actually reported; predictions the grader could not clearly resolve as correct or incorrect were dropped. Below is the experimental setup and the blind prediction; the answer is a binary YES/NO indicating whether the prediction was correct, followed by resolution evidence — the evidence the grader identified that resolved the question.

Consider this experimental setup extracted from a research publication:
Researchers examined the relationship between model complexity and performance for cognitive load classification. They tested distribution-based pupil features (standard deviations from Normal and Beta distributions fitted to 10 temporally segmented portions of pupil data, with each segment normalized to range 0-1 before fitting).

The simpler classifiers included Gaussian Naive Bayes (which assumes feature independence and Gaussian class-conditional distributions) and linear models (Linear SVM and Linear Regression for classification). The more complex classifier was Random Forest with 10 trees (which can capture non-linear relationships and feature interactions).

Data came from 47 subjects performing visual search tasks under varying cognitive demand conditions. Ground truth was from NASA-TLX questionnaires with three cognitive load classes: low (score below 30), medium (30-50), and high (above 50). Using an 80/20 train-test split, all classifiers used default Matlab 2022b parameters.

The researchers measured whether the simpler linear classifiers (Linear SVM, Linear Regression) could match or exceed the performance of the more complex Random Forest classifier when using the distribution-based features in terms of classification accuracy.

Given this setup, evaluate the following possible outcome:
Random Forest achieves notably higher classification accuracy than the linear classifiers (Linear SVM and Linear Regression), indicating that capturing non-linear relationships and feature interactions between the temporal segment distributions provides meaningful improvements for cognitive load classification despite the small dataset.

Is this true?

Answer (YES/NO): NO